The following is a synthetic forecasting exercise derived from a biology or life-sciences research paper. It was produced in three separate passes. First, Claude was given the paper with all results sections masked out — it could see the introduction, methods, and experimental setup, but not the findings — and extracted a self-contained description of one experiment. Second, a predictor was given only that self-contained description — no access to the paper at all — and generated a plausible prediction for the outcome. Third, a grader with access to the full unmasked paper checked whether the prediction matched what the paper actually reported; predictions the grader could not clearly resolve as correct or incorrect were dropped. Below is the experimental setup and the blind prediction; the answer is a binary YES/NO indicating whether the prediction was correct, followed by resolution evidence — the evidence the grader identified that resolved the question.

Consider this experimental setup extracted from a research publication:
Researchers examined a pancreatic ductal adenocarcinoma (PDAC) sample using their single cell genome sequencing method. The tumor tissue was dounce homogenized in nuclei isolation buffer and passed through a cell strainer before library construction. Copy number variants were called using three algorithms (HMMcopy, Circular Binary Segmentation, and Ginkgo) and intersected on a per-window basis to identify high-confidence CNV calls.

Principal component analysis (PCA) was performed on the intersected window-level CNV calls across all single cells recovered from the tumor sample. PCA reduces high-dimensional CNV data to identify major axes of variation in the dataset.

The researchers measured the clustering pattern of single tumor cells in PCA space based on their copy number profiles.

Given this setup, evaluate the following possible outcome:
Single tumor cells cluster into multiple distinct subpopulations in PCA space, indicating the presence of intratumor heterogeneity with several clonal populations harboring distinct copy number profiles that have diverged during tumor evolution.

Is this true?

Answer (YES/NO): YES